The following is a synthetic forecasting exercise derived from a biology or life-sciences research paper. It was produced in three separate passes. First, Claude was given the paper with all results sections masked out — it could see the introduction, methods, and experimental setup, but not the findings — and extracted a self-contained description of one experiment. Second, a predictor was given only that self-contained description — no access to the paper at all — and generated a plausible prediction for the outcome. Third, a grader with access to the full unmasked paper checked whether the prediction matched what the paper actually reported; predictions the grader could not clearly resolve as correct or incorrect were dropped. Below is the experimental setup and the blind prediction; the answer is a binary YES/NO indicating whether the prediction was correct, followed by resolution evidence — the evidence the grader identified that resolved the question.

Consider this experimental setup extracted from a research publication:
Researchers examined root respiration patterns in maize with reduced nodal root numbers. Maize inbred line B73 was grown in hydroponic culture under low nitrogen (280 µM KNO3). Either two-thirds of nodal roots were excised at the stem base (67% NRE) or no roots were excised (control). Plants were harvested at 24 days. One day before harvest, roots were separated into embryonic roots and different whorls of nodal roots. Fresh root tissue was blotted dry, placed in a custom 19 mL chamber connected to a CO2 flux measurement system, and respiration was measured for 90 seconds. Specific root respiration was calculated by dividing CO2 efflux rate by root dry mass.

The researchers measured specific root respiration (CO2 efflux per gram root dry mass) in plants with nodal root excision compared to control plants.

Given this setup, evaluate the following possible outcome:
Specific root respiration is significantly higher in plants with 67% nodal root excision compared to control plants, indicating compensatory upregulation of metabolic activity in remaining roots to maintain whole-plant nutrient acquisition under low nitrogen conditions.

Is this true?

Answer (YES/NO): NO